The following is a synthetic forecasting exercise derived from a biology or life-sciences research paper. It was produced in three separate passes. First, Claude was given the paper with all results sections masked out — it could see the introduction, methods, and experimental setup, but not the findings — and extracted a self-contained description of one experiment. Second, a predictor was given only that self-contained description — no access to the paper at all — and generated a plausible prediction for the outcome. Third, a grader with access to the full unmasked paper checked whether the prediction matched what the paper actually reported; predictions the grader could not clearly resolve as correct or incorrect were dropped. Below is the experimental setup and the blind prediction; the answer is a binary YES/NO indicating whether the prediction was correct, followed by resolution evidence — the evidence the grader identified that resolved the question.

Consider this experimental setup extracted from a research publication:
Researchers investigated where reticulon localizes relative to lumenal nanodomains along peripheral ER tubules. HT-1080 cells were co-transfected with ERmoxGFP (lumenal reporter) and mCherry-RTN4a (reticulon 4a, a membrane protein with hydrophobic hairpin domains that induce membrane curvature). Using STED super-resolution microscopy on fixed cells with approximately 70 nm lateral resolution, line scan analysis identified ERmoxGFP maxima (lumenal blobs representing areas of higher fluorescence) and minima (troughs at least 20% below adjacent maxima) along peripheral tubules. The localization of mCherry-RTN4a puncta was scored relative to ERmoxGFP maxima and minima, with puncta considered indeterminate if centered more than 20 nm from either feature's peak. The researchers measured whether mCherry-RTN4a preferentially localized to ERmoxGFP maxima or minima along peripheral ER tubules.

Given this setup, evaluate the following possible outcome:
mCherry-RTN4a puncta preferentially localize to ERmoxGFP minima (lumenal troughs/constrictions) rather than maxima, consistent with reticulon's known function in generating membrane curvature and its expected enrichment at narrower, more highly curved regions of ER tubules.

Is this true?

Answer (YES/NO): YES